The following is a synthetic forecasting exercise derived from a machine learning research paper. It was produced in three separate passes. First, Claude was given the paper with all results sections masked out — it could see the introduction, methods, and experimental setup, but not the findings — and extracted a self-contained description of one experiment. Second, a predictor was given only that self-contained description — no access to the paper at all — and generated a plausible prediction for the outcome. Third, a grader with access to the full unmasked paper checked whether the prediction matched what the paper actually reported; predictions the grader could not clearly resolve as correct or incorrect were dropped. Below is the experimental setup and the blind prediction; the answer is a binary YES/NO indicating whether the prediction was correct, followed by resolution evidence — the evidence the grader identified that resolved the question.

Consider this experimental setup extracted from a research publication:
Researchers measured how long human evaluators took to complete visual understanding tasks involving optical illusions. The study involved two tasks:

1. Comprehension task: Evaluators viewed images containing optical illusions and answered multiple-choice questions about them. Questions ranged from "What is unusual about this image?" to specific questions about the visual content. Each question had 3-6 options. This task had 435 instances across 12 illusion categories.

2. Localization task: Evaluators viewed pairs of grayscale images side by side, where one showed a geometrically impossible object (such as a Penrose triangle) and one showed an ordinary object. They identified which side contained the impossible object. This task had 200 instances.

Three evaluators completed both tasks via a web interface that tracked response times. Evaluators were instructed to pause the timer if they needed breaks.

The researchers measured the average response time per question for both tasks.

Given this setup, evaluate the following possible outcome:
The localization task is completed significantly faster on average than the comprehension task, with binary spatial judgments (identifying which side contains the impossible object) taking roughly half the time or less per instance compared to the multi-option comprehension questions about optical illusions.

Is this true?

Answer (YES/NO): YES